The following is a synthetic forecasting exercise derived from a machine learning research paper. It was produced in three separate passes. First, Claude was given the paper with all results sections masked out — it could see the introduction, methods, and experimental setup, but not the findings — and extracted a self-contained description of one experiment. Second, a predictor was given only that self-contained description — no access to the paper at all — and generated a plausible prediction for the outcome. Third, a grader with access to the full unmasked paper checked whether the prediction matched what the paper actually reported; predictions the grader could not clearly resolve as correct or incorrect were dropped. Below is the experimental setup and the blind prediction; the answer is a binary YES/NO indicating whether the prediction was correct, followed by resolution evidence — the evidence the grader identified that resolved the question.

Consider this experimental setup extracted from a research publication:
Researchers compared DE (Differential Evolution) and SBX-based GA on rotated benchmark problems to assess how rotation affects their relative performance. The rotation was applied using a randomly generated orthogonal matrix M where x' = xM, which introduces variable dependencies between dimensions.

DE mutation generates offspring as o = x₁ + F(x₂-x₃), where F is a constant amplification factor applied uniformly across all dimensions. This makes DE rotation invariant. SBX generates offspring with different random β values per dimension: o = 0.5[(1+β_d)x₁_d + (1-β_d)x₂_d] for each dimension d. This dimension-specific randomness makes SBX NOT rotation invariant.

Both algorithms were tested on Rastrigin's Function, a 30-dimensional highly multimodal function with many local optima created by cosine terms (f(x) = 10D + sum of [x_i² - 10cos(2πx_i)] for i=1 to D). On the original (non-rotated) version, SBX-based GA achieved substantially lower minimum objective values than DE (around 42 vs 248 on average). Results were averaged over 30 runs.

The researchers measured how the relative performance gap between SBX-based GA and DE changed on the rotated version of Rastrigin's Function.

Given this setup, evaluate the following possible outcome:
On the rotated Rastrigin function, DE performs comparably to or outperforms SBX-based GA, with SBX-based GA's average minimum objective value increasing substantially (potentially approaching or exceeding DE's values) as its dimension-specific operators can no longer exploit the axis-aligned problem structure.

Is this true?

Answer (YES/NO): YES